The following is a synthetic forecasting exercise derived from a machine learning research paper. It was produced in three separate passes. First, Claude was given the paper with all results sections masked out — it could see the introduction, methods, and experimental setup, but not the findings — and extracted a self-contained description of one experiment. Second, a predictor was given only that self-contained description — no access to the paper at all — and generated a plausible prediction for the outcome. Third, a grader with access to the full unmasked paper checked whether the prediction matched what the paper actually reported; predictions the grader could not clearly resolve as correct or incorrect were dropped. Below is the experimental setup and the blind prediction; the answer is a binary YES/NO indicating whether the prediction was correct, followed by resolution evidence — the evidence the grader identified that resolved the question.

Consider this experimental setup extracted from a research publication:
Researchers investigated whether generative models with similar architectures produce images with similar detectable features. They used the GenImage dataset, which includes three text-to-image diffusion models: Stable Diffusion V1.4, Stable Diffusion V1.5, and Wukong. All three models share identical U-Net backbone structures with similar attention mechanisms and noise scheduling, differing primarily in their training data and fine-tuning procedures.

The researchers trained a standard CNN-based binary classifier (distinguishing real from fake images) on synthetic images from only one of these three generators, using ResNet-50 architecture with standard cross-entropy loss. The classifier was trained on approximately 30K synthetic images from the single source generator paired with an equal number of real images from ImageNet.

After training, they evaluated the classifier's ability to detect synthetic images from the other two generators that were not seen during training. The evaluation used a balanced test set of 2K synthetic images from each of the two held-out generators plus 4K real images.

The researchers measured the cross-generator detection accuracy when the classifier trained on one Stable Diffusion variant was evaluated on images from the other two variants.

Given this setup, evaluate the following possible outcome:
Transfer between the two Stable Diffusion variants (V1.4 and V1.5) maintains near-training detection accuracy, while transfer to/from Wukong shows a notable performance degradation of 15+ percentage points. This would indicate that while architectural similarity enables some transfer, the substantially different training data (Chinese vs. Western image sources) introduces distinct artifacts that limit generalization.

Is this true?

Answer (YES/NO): NO